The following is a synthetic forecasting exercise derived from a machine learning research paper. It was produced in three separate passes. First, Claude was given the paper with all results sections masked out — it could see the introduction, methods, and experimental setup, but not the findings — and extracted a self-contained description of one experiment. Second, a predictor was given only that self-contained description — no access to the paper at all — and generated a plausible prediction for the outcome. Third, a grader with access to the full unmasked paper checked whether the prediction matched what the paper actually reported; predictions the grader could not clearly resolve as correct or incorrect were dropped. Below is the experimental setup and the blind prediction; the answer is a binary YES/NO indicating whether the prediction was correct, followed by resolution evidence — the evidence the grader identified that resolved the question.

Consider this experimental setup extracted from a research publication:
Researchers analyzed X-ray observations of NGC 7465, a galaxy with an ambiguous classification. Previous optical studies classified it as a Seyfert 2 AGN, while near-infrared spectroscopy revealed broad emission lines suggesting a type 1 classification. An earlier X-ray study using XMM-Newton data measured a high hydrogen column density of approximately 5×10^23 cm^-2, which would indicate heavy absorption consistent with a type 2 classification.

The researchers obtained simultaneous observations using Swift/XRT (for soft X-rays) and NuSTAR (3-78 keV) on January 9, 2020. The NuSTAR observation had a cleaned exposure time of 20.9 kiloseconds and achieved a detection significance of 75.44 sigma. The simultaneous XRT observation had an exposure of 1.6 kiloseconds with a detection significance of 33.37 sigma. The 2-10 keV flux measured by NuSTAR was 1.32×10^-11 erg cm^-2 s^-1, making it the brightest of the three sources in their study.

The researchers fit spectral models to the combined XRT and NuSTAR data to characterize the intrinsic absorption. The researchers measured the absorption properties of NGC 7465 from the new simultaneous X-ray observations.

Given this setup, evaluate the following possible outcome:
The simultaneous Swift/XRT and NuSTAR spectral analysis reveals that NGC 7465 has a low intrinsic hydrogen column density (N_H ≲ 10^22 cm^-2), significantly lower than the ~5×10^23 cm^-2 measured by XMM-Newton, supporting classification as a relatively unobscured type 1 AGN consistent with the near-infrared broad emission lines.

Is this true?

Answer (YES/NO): YES